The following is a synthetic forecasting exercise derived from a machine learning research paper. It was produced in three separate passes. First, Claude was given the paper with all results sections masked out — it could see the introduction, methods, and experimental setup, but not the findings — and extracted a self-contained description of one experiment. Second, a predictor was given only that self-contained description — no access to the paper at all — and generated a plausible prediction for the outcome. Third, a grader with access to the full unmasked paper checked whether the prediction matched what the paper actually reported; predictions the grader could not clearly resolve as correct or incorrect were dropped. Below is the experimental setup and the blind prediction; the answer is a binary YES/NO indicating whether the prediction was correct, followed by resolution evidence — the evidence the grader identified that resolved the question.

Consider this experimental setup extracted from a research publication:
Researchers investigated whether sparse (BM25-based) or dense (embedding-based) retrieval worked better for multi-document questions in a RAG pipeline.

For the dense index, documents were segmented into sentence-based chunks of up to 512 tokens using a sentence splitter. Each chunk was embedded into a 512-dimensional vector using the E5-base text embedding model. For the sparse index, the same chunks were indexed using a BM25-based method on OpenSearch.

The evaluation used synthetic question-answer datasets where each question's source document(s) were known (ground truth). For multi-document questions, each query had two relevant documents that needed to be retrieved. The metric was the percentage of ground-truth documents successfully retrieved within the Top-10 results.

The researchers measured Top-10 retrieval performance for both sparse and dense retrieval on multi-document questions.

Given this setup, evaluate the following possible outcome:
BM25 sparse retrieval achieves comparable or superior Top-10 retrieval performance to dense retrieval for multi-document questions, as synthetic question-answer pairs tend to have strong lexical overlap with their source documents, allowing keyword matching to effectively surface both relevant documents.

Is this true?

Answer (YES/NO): YES